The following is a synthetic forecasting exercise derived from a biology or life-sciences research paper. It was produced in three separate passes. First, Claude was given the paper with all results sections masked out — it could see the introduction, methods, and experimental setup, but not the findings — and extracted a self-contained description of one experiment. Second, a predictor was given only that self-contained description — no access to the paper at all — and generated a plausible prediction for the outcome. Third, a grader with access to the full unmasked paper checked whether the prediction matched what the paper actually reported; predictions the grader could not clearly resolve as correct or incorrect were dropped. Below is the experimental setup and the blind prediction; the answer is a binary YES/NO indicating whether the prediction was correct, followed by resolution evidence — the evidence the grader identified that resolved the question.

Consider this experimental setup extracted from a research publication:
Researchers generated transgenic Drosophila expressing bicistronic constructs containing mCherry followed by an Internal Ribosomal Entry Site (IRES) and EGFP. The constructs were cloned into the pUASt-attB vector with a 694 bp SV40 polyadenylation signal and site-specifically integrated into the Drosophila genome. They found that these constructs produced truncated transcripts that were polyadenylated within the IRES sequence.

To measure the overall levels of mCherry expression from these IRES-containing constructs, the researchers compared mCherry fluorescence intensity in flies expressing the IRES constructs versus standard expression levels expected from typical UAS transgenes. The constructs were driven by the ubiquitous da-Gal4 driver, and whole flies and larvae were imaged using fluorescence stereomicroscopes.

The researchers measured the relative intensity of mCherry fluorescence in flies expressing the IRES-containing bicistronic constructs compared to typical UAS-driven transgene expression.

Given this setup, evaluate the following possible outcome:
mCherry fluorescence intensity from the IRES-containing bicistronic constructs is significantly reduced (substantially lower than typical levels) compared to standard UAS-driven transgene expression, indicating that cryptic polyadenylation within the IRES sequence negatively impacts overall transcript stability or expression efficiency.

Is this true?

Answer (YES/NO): NO